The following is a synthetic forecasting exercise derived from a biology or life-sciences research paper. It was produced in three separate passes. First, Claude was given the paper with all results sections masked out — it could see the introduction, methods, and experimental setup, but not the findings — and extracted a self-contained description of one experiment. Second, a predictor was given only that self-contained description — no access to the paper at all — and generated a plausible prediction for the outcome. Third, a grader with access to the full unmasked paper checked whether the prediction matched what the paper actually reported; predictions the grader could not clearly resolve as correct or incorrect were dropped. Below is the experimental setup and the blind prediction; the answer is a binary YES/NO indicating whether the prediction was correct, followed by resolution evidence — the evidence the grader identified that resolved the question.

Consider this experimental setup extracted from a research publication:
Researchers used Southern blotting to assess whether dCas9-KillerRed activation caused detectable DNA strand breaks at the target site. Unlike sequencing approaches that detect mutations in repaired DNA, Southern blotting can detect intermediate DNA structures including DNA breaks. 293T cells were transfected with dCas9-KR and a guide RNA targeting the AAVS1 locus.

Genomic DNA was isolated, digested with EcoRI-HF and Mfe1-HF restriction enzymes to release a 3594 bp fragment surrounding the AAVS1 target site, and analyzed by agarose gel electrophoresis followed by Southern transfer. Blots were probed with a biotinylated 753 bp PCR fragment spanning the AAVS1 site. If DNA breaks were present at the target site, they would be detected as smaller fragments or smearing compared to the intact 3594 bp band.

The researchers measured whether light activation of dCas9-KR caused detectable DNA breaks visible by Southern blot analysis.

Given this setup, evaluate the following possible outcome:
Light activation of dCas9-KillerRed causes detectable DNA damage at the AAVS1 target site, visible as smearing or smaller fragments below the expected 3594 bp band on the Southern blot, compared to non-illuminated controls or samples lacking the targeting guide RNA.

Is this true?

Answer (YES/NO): NO